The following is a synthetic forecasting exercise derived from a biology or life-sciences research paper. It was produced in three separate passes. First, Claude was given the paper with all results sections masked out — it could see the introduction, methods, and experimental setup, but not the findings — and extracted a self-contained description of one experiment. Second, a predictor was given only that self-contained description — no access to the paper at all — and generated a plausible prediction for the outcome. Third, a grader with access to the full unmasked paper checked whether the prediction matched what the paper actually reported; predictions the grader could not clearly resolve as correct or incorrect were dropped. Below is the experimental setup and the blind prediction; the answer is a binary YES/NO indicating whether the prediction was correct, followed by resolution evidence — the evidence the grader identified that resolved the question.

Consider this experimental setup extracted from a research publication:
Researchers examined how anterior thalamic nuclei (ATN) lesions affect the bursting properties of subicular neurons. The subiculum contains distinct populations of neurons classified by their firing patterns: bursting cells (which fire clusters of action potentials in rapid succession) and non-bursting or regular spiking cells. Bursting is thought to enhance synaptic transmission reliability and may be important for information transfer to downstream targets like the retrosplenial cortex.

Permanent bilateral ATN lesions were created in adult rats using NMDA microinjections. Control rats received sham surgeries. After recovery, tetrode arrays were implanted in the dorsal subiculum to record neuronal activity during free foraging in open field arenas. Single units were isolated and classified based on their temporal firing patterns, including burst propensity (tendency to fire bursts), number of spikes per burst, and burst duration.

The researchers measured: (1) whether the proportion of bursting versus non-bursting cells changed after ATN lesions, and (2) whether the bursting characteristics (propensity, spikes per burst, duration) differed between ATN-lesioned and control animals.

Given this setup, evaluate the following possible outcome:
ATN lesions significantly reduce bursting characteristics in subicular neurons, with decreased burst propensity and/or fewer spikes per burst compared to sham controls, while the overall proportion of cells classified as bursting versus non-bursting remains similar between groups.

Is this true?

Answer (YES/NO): YES